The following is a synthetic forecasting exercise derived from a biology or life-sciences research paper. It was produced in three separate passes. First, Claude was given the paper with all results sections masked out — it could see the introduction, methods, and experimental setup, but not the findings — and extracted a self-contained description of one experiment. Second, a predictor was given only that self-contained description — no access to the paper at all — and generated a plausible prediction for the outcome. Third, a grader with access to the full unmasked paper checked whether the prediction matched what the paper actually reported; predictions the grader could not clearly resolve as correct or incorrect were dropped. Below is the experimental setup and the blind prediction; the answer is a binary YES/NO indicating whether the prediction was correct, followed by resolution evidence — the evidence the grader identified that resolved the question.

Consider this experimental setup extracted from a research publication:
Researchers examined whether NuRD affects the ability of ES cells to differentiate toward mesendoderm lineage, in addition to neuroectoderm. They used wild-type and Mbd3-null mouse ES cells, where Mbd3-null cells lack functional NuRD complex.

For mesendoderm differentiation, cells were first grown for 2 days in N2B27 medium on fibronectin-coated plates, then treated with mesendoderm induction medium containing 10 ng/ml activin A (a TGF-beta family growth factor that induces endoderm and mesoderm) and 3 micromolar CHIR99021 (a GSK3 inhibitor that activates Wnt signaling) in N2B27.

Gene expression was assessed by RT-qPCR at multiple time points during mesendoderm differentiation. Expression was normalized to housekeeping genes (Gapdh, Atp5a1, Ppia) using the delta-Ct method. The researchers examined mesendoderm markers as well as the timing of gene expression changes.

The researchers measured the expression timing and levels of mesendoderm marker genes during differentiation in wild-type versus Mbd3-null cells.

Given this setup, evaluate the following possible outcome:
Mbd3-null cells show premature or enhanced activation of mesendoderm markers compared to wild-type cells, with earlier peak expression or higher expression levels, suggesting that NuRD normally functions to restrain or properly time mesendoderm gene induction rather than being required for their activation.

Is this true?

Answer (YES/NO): NO